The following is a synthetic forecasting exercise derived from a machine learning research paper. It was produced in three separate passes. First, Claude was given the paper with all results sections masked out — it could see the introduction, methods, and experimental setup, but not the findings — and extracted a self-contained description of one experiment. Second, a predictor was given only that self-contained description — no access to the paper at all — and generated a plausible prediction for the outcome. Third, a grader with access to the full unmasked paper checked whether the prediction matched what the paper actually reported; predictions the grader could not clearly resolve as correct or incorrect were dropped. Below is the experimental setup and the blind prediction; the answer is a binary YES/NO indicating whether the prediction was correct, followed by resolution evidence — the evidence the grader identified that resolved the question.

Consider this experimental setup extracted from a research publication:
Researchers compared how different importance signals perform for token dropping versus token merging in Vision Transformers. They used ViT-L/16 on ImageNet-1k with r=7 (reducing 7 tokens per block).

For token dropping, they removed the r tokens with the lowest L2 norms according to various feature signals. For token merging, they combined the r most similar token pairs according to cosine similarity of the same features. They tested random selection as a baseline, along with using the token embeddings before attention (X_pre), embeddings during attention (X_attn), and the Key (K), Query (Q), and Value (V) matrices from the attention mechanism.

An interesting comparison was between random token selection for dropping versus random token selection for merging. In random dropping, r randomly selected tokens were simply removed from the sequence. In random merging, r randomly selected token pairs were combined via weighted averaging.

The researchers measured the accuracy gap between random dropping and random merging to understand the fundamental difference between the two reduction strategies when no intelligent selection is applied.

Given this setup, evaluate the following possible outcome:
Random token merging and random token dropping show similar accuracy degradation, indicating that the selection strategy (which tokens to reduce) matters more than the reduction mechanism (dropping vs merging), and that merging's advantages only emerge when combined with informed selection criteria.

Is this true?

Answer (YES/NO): NO